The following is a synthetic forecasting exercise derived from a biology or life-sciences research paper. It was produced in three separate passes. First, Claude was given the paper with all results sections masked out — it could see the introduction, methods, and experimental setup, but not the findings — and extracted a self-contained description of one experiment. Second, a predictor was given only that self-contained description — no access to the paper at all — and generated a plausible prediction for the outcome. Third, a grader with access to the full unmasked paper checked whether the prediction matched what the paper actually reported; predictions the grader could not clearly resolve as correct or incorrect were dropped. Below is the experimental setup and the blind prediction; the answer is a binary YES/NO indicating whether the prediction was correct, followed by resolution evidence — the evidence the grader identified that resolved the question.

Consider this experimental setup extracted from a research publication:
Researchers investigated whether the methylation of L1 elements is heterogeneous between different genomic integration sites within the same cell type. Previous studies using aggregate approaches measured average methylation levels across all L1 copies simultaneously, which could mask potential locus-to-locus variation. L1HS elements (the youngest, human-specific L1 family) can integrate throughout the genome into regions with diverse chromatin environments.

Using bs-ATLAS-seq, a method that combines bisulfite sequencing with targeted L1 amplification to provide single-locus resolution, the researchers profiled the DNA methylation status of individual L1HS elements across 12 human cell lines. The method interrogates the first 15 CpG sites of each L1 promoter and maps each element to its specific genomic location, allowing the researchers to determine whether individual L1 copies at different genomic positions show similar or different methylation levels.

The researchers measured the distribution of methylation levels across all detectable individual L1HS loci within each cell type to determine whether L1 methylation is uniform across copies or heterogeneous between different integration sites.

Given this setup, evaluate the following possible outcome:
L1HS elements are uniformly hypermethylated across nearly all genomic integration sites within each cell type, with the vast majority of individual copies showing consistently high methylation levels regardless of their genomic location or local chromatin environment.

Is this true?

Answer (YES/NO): NO